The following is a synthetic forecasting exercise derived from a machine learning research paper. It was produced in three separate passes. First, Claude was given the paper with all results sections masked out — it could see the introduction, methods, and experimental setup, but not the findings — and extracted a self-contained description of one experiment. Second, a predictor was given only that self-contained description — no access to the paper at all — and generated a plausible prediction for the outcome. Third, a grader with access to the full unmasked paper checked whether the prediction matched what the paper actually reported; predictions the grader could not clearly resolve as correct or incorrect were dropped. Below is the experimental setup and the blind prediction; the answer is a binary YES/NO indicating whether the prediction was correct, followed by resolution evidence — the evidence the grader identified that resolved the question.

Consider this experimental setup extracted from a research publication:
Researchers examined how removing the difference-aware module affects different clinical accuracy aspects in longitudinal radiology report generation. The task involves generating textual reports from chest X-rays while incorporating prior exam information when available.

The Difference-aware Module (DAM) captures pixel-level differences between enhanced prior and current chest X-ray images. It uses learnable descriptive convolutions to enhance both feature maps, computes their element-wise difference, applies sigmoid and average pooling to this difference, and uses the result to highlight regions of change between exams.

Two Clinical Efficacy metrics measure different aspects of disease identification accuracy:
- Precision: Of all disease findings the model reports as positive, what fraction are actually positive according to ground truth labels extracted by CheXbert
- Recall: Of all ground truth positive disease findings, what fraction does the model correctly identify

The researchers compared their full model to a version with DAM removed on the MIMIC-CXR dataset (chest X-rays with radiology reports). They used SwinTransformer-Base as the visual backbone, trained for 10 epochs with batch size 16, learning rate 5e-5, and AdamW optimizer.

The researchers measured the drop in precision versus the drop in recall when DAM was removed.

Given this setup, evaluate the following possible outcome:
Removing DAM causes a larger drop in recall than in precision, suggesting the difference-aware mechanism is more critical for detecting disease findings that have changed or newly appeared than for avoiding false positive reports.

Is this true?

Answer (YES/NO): YES